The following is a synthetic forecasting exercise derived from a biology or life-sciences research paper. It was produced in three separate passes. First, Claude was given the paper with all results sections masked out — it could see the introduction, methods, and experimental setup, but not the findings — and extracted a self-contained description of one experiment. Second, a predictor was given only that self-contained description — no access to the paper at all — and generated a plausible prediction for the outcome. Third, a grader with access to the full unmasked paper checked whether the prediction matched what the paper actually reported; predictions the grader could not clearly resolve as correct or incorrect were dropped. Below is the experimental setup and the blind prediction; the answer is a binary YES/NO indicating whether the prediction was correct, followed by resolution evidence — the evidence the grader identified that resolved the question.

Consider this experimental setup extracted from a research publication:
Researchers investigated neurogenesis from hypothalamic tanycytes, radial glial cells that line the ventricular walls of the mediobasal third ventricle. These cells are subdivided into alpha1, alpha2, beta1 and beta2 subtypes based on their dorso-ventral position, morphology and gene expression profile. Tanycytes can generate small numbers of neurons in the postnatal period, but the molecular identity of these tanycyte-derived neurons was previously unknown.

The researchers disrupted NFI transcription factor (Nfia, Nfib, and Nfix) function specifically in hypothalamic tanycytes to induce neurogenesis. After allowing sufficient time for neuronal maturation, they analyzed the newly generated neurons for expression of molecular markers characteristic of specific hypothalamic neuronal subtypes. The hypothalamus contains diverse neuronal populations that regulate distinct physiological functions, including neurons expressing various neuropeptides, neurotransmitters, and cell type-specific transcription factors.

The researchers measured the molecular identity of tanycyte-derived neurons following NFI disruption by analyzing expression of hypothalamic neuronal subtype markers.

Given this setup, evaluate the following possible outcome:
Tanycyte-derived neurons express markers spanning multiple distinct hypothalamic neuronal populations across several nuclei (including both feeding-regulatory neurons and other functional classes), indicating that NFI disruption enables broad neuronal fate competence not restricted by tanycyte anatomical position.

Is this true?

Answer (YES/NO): YES